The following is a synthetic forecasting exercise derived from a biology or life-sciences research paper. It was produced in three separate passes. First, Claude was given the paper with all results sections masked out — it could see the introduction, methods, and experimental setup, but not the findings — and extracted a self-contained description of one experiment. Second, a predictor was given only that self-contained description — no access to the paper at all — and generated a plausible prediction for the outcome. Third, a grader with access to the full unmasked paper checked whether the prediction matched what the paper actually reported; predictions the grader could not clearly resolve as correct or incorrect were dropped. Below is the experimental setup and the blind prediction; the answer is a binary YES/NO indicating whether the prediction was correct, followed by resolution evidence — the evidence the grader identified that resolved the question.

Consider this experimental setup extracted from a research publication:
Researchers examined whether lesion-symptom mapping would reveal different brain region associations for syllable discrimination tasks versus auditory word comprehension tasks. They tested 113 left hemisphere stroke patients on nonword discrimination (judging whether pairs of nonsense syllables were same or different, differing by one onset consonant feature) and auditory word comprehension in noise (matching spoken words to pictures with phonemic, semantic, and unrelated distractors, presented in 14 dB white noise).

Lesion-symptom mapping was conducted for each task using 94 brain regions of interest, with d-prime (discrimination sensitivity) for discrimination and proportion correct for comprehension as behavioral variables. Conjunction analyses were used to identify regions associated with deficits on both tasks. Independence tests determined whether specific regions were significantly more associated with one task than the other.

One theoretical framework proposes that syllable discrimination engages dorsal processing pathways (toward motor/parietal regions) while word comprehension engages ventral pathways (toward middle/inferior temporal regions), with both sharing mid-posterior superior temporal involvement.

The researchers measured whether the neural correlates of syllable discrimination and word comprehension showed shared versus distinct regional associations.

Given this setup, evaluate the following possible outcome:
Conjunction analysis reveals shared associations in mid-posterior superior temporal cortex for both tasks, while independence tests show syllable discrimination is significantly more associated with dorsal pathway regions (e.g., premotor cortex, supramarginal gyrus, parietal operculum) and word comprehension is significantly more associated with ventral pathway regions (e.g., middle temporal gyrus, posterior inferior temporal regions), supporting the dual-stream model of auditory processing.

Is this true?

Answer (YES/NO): NO